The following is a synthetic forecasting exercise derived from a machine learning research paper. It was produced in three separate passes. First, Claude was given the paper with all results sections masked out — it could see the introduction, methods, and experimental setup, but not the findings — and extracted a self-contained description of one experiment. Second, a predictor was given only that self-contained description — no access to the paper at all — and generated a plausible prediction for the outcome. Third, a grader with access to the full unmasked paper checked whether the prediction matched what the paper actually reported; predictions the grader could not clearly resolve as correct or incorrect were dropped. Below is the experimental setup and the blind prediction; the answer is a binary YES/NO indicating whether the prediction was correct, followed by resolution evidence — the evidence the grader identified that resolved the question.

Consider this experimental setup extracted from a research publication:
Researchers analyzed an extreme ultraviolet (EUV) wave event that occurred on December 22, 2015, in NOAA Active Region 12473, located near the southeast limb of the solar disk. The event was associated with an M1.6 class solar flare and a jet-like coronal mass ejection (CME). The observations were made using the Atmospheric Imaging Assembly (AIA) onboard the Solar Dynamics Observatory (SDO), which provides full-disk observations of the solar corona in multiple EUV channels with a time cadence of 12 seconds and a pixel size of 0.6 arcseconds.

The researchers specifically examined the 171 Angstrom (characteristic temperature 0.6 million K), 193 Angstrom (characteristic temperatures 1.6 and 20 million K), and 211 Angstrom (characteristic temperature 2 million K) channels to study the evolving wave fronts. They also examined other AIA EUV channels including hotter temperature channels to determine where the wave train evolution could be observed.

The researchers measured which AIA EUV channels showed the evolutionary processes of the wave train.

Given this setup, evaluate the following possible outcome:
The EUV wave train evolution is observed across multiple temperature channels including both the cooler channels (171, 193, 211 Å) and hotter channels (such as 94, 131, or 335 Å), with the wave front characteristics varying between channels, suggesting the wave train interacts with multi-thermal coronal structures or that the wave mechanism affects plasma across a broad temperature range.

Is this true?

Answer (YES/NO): NO